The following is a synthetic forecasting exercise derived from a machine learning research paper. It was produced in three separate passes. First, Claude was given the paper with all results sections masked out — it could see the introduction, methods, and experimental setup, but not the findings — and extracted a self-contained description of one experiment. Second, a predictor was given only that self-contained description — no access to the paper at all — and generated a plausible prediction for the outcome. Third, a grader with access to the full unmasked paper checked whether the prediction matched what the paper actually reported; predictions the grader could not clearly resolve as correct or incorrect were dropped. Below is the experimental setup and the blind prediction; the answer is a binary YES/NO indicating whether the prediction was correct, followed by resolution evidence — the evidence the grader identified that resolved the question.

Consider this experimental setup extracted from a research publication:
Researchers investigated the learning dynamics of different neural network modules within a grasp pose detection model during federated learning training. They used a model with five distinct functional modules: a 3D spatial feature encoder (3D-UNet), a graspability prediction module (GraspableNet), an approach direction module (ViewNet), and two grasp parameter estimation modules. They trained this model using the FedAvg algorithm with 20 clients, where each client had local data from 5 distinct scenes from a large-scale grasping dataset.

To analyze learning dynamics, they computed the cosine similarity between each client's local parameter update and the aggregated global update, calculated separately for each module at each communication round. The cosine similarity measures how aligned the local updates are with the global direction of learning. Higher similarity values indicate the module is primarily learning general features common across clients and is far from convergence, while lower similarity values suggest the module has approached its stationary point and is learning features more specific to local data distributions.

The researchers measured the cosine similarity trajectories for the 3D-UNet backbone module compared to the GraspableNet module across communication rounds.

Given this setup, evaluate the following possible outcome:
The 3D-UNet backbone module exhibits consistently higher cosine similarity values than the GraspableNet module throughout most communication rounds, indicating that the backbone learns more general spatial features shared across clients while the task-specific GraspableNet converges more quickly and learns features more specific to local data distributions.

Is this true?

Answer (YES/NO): NO